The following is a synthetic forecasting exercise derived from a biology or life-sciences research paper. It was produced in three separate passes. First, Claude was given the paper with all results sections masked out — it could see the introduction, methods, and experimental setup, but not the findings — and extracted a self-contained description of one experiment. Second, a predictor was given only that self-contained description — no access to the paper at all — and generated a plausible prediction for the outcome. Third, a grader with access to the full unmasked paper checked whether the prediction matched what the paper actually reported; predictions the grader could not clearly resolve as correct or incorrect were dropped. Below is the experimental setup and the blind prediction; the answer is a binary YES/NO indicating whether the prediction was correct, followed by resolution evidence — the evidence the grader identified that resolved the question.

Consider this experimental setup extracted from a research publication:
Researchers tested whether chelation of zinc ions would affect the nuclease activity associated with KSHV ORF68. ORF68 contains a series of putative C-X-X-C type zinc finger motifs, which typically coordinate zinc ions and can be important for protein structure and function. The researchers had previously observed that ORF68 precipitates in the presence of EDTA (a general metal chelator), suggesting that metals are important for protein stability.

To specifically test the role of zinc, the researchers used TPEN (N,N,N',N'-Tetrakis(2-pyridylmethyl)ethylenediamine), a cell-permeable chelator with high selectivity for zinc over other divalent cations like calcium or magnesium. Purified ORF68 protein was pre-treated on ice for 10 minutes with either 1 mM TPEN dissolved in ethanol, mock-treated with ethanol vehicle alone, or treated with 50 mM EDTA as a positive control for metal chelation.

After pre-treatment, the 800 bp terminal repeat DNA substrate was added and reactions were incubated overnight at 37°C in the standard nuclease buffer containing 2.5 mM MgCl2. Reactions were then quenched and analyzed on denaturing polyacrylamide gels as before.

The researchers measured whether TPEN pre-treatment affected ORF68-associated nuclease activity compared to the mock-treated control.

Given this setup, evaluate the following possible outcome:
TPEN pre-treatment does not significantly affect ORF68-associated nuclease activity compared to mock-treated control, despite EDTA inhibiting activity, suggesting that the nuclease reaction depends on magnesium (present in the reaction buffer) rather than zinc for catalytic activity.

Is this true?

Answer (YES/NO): NO